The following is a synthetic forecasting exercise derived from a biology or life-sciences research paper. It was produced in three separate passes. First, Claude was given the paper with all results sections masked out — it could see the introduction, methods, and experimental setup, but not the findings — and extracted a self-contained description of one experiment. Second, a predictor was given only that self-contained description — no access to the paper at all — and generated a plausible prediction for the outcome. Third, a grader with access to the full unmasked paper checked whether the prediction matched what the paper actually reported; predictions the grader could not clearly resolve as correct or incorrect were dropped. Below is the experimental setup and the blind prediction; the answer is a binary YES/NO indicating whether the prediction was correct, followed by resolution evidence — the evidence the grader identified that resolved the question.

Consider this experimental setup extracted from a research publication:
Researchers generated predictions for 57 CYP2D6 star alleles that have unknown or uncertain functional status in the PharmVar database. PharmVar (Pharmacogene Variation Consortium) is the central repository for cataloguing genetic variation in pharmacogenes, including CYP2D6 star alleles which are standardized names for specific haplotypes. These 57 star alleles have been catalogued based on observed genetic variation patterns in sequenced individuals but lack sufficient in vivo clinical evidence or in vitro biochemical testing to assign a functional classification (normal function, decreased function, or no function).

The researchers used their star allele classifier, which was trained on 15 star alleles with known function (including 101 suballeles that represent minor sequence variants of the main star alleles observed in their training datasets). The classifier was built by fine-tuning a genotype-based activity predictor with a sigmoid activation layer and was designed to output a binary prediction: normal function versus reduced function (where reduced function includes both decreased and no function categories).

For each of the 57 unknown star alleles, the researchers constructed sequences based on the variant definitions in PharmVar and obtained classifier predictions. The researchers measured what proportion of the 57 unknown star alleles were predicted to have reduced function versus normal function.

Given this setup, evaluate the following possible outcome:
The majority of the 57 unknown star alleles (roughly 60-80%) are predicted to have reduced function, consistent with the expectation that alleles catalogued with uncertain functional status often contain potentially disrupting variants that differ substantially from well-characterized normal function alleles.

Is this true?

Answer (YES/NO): NO